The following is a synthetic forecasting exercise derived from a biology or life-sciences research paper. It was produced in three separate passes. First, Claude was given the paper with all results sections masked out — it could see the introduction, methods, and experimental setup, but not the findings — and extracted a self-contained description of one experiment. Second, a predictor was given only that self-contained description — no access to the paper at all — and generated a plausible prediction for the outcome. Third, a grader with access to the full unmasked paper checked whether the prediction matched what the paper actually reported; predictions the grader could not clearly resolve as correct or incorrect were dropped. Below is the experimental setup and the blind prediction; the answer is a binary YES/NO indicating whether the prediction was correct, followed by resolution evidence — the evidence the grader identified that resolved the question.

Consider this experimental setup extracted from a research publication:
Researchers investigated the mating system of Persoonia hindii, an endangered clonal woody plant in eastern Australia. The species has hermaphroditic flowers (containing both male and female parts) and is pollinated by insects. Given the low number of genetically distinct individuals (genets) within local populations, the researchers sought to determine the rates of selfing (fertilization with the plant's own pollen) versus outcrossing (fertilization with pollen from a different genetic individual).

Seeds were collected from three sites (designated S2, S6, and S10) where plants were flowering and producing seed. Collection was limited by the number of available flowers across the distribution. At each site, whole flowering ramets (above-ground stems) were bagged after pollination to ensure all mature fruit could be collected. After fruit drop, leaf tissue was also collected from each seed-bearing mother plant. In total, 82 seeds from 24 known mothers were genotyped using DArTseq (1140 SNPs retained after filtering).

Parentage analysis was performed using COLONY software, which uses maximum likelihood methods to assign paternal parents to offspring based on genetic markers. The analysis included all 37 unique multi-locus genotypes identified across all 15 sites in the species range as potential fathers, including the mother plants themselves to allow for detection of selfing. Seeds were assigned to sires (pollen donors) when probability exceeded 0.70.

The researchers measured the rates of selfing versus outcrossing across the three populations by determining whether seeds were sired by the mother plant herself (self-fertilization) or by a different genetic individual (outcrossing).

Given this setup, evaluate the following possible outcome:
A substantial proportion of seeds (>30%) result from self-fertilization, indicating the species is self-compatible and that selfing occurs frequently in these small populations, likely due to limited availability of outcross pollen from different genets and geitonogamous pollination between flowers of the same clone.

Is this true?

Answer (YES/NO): YES